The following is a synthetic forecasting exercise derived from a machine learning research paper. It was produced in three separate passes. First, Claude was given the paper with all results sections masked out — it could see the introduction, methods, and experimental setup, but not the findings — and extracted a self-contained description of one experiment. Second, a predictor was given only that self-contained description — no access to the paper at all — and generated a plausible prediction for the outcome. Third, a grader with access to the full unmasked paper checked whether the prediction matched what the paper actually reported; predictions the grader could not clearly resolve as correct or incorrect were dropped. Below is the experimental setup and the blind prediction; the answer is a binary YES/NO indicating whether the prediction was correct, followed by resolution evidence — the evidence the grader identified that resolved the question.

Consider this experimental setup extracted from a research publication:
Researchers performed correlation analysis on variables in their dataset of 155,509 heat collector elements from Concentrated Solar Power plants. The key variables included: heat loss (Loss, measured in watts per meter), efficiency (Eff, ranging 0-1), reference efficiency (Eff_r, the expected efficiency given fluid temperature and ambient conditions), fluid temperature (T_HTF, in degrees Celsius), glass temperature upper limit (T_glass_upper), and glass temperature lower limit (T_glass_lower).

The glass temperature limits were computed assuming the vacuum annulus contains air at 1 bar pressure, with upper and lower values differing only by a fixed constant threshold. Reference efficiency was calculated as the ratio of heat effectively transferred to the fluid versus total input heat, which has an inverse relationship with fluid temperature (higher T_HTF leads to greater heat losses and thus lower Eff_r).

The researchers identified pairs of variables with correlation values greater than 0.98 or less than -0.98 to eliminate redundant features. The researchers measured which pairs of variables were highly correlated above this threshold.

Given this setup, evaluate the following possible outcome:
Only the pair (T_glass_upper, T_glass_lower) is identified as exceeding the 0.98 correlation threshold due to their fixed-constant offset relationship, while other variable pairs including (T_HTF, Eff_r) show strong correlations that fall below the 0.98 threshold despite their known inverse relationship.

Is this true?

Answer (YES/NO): NO